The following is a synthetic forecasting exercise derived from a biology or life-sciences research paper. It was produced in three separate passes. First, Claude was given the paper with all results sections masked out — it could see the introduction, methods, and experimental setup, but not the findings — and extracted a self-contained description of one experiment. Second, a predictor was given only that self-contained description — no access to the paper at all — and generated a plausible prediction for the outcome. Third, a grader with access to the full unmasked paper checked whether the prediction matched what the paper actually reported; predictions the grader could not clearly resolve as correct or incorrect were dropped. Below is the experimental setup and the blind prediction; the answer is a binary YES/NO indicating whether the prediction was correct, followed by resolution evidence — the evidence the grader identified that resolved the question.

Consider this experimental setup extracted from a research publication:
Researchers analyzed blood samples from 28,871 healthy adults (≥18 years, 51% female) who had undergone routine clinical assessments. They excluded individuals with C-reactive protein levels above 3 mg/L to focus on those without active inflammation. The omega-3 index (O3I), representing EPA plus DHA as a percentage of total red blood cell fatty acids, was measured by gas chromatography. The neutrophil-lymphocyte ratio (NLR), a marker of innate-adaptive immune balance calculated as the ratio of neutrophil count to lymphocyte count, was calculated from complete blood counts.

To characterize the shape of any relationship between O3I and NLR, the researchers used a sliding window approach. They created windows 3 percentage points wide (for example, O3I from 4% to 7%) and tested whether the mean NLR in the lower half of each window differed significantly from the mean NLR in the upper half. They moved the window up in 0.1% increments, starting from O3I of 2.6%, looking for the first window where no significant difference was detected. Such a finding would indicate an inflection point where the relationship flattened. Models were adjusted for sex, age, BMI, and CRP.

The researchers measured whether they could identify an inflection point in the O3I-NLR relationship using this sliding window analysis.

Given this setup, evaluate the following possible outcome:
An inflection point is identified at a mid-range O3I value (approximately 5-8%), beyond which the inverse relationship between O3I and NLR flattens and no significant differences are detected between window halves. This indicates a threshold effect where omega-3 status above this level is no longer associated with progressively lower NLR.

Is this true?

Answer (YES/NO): YES